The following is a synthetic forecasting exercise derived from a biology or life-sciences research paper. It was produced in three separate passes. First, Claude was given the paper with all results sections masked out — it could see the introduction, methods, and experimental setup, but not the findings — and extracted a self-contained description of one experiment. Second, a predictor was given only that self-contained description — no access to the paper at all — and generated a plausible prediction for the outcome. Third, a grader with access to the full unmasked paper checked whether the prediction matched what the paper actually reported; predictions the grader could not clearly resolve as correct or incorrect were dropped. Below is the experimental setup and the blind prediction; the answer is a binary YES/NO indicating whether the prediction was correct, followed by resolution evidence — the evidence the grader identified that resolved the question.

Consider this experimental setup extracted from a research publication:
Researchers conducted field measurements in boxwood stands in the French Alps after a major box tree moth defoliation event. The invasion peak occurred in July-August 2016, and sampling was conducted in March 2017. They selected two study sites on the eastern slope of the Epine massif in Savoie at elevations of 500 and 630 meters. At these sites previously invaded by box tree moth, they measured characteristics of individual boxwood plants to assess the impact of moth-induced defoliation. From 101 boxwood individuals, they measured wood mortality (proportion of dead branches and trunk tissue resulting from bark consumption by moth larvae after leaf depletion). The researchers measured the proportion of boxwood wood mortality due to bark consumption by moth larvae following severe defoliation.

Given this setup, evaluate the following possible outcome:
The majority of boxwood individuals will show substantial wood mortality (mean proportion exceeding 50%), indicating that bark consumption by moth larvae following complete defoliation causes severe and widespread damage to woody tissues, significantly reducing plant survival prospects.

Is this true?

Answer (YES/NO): YES